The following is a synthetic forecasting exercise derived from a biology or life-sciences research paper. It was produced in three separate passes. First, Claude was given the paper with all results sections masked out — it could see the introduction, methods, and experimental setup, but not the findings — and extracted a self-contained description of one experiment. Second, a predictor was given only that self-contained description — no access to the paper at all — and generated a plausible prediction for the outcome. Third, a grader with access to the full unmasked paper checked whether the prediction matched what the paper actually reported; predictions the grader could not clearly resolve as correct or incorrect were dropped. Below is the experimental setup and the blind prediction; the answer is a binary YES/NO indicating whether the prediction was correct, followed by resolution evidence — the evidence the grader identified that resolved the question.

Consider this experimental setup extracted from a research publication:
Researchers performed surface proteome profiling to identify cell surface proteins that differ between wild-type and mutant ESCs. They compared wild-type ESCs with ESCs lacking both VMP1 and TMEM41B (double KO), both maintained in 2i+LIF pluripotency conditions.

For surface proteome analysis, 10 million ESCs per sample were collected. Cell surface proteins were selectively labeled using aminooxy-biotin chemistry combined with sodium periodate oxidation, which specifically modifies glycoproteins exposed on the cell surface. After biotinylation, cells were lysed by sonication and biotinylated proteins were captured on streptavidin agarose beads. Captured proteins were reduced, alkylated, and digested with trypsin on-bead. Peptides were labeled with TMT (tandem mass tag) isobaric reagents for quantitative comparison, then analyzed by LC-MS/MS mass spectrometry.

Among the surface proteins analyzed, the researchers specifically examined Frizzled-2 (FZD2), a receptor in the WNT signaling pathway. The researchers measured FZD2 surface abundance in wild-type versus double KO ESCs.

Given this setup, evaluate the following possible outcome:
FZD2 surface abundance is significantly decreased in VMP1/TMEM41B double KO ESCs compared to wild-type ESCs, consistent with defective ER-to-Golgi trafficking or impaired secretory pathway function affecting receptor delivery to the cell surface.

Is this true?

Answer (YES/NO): YES